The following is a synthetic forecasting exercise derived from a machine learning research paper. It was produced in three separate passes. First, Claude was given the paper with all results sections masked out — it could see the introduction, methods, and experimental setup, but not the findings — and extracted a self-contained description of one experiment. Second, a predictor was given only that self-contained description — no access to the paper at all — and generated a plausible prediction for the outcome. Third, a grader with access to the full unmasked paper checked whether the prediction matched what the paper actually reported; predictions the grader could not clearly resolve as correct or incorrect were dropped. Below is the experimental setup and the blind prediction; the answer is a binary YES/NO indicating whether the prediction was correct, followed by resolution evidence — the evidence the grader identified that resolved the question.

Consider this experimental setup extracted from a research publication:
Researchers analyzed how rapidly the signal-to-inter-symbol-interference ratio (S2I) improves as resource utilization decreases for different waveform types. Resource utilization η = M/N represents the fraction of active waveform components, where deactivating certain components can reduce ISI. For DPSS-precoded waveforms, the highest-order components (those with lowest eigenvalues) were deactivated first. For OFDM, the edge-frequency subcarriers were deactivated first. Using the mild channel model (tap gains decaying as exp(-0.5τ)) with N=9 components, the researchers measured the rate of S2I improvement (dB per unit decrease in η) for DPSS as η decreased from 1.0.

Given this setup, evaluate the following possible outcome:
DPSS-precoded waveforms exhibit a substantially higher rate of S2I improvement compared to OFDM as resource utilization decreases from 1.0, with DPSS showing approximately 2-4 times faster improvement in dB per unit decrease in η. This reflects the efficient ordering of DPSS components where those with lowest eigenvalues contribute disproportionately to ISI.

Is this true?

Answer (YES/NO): NO